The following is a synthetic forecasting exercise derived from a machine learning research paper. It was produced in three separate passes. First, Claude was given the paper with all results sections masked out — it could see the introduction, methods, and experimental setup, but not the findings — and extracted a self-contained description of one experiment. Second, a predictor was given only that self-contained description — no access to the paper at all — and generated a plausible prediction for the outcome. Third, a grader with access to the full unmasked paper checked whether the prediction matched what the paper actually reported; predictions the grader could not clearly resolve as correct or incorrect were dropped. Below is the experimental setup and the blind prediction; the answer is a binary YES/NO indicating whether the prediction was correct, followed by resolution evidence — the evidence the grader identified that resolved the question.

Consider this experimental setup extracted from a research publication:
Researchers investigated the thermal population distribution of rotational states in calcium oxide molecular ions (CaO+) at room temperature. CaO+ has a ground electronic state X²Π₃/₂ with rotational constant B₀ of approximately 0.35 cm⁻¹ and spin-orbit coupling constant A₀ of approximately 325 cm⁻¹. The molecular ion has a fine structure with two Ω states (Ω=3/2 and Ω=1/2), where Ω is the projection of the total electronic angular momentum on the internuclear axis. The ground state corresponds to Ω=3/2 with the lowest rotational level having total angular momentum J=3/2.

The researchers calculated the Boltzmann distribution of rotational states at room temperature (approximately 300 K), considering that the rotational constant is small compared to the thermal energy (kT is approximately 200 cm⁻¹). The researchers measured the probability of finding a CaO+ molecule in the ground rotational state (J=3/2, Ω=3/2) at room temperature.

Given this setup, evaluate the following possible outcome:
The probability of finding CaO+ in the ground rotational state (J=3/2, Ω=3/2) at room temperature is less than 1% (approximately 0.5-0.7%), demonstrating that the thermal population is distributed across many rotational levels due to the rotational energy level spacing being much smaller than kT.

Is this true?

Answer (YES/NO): YES